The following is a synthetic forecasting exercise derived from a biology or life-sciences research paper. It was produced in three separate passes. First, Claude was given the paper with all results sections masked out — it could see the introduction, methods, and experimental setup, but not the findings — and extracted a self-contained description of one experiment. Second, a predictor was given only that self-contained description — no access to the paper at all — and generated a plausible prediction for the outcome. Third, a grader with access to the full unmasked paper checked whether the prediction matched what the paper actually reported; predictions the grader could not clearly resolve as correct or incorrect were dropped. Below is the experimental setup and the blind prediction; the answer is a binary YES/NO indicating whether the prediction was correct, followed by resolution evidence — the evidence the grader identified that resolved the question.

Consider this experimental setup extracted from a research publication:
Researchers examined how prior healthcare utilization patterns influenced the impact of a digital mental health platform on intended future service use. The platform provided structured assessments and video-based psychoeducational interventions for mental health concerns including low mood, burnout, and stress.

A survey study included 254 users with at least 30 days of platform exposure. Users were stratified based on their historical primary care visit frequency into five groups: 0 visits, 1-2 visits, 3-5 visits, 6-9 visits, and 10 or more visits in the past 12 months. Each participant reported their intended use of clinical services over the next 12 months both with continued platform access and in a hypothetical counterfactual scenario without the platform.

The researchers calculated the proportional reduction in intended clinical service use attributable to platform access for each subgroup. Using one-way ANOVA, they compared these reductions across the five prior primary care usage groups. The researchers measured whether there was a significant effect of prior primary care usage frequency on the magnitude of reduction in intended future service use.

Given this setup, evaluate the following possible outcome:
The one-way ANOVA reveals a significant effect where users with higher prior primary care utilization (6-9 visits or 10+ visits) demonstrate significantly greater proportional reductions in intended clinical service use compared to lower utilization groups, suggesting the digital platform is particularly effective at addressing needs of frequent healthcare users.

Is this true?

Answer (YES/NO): NO